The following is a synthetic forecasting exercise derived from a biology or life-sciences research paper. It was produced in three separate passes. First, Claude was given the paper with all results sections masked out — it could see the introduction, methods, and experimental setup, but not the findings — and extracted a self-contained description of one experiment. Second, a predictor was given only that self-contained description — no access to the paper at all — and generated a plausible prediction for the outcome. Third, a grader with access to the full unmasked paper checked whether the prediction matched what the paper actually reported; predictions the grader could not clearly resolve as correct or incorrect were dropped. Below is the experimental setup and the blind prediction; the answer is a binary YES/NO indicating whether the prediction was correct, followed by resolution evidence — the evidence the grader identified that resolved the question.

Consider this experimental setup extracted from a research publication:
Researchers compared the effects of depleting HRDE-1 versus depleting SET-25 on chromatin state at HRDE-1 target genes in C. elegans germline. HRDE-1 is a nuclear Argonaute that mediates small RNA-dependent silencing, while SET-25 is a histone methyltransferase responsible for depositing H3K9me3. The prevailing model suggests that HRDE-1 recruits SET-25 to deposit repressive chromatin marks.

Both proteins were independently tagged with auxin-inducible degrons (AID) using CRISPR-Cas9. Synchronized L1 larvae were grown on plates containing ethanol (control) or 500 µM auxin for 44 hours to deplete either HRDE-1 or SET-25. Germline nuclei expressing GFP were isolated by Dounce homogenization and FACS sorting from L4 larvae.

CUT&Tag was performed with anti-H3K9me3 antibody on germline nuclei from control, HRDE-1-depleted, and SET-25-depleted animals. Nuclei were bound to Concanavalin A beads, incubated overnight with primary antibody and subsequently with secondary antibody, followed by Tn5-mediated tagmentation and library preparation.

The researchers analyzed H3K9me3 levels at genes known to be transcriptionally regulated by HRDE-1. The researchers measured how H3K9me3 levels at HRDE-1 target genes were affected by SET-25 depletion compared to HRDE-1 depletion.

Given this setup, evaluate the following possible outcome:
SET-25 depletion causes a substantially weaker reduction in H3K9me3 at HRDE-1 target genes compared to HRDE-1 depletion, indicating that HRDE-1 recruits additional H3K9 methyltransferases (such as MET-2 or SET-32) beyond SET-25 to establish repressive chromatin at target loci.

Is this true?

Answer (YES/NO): NO